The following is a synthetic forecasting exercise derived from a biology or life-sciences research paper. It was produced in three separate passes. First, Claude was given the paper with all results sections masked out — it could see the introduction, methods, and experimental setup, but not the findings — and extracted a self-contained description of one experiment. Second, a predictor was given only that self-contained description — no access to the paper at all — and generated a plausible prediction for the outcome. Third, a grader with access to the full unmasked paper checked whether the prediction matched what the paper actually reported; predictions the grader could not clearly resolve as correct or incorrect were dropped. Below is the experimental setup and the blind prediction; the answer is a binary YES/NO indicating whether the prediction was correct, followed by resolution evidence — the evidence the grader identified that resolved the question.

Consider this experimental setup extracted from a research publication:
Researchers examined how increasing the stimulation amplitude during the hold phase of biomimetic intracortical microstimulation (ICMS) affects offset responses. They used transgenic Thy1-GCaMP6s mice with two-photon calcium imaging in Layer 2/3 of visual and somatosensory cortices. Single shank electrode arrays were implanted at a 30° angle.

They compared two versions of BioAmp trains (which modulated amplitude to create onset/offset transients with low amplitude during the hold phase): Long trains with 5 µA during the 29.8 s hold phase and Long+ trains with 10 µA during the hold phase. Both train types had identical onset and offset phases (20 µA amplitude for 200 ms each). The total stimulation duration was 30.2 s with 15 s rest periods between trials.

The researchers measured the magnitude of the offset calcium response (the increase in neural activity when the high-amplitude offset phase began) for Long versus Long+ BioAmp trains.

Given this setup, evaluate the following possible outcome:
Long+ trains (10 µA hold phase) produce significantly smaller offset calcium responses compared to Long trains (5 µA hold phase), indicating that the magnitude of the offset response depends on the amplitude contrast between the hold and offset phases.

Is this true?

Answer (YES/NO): YES